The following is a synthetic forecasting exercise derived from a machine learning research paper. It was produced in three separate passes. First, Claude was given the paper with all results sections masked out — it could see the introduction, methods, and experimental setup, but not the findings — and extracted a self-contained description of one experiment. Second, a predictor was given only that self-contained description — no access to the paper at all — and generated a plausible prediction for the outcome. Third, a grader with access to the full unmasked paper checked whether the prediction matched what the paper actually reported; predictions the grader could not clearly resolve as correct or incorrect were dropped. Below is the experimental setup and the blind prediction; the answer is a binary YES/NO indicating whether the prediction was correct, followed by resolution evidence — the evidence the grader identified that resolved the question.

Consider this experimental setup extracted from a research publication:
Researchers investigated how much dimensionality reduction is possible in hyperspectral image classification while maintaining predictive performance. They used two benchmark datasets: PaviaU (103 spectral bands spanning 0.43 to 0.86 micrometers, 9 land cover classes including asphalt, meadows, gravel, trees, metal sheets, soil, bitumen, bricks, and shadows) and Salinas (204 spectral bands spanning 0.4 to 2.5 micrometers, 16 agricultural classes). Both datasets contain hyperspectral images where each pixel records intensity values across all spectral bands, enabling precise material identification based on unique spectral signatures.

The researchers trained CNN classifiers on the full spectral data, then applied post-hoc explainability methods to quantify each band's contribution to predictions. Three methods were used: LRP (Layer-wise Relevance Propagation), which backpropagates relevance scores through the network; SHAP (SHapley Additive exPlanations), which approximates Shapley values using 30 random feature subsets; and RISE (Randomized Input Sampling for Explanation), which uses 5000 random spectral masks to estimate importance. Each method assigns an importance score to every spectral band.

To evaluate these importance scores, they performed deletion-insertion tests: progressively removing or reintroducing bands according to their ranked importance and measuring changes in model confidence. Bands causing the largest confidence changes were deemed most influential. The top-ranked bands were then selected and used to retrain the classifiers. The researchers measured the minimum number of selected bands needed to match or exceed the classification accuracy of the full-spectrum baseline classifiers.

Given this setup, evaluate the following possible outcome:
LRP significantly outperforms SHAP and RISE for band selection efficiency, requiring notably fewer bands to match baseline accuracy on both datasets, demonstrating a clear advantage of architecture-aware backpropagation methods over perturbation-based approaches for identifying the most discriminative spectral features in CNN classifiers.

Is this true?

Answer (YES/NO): NO